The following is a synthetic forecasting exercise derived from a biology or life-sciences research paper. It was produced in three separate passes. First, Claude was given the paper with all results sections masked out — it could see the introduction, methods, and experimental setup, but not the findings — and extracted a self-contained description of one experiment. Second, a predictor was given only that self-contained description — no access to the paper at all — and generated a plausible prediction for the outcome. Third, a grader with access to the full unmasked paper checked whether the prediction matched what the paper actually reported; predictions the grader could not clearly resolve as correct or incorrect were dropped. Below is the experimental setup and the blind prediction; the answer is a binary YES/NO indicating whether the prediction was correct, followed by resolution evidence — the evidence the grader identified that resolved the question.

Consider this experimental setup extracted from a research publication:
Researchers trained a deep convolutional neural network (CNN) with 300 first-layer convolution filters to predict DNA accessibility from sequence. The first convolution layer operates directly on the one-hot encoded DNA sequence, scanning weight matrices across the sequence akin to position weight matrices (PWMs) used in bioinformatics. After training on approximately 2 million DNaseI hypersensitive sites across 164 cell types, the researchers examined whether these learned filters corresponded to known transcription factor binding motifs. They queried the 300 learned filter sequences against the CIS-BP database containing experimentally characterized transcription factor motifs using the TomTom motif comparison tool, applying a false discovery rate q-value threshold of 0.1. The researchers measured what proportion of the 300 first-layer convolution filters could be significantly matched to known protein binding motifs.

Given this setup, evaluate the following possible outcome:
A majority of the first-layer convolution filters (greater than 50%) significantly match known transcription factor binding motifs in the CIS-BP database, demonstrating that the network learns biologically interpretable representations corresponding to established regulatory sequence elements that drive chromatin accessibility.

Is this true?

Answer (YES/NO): NO